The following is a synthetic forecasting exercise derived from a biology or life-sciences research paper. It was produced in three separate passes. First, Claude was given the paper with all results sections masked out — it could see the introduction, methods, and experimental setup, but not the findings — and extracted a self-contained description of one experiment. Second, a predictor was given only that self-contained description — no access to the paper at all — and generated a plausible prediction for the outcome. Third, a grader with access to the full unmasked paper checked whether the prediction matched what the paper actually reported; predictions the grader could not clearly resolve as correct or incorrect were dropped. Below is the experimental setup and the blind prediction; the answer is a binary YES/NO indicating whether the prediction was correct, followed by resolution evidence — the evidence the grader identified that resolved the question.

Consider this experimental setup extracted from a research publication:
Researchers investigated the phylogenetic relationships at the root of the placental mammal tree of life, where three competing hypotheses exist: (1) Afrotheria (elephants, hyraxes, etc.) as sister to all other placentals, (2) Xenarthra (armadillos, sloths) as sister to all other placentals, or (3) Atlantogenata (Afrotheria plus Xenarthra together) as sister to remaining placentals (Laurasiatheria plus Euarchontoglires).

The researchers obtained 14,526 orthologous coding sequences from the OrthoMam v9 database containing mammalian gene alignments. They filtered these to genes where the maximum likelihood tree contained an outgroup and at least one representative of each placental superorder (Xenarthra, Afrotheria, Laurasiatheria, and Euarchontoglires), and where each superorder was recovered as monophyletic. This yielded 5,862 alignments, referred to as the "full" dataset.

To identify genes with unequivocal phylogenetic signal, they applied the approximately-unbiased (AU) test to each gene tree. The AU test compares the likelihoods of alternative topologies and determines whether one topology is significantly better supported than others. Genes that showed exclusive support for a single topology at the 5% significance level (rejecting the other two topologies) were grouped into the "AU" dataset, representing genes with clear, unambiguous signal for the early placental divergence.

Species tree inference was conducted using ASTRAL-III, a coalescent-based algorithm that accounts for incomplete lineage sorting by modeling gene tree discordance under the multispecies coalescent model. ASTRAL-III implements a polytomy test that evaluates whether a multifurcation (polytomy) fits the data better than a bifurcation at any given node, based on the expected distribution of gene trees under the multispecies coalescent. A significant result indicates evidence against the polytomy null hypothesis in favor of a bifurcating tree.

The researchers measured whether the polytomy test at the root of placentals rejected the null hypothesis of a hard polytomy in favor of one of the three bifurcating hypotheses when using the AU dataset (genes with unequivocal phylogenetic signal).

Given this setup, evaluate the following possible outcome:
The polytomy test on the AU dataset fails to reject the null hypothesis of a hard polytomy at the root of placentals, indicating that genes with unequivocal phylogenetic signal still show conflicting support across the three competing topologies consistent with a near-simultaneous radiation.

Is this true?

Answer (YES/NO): YES